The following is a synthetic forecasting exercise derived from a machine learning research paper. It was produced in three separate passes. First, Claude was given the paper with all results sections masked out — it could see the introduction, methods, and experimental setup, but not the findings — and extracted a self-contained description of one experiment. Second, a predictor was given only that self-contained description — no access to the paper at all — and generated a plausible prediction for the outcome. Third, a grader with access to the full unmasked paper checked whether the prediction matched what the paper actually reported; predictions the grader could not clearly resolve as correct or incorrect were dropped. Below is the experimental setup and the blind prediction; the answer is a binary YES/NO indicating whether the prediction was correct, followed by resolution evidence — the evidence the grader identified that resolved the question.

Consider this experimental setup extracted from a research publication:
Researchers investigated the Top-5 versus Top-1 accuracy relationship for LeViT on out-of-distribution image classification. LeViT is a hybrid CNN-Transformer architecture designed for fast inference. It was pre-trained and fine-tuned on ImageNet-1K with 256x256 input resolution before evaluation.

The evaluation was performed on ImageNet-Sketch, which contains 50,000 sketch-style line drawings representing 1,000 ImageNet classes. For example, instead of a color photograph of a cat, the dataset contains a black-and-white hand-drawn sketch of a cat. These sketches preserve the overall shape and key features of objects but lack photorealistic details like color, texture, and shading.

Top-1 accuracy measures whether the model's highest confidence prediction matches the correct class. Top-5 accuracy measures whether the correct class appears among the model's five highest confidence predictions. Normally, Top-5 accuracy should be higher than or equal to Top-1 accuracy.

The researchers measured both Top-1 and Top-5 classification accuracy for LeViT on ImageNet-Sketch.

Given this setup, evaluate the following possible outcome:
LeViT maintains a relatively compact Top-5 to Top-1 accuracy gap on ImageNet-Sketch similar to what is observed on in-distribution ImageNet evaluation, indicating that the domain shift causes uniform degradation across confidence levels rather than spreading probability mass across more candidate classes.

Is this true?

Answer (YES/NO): NO